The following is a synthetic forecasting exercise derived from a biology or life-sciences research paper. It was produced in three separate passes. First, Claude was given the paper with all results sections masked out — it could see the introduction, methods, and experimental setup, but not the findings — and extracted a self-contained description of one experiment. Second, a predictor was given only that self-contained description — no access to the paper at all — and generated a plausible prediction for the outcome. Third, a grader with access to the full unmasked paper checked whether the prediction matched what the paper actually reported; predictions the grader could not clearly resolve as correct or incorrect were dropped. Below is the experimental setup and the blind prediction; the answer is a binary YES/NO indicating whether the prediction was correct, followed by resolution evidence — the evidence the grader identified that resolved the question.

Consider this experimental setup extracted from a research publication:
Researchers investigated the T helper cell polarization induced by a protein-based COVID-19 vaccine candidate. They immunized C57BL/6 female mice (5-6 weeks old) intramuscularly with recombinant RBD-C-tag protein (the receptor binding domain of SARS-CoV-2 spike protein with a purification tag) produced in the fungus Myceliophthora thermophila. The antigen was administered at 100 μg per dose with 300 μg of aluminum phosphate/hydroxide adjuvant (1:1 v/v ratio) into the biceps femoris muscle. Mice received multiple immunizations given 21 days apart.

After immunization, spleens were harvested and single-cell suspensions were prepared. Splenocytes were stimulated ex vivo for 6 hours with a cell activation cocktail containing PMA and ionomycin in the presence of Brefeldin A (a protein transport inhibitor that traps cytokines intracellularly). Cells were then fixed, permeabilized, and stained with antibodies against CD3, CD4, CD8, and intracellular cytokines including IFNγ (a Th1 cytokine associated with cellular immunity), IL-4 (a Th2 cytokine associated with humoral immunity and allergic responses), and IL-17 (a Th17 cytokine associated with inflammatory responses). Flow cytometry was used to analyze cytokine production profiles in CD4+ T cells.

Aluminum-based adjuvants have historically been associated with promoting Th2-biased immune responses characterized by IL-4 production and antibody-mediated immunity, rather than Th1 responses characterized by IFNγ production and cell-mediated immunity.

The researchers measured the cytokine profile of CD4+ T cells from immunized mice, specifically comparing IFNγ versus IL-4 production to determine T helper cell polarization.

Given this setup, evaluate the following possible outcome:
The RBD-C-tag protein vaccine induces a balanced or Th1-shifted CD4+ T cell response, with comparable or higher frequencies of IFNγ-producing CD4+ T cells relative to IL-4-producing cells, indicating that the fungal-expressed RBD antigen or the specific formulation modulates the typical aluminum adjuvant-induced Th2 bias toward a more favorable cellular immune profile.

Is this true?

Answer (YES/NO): YES